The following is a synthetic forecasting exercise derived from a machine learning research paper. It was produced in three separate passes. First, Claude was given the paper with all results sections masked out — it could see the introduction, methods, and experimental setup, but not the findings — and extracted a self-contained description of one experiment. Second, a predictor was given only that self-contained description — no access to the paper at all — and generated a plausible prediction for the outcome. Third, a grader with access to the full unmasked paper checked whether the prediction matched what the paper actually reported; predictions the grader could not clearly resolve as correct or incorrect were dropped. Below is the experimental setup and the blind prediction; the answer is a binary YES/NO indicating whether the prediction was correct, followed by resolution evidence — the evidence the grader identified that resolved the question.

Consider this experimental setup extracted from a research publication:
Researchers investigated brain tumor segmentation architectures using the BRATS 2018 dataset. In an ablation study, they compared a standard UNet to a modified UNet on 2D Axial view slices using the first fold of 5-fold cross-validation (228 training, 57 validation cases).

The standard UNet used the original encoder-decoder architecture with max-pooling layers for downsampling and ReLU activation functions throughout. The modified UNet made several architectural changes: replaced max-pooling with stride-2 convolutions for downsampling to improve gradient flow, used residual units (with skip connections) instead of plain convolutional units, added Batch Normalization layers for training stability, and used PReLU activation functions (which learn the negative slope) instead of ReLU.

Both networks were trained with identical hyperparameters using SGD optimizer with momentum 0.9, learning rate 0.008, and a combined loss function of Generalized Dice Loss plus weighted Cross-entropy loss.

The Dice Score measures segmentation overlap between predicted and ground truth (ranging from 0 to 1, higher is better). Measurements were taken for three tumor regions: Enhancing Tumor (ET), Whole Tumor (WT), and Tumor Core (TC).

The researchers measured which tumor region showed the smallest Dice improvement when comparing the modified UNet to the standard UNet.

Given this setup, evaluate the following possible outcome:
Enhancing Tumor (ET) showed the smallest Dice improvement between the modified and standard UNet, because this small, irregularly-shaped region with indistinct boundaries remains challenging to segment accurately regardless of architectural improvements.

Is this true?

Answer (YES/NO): NO